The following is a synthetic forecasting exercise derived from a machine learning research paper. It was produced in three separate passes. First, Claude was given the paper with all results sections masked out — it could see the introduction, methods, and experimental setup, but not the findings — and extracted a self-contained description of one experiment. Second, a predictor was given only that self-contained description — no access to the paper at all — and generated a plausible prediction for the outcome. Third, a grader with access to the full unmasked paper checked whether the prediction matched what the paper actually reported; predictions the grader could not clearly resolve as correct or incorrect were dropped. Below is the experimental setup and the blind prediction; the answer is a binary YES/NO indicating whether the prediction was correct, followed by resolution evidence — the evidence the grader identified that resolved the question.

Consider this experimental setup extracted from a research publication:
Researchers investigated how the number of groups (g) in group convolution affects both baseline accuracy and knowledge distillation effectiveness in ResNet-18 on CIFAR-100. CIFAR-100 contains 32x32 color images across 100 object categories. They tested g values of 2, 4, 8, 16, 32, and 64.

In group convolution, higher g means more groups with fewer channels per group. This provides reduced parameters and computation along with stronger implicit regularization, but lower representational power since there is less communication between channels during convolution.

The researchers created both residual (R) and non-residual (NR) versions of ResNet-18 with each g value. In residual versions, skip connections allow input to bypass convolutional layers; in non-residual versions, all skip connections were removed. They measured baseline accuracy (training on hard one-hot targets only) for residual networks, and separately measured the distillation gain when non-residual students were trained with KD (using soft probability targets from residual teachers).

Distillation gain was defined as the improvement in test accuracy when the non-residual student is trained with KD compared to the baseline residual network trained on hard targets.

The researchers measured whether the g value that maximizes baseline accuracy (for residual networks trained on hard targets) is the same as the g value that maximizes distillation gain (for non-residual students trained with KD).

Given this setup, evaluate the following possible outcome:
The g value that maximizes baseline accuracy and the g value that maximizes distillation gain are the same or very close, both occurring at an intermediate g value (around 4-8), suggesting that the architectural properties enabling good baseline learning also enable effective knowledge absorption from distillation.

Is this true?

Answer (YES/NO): NO